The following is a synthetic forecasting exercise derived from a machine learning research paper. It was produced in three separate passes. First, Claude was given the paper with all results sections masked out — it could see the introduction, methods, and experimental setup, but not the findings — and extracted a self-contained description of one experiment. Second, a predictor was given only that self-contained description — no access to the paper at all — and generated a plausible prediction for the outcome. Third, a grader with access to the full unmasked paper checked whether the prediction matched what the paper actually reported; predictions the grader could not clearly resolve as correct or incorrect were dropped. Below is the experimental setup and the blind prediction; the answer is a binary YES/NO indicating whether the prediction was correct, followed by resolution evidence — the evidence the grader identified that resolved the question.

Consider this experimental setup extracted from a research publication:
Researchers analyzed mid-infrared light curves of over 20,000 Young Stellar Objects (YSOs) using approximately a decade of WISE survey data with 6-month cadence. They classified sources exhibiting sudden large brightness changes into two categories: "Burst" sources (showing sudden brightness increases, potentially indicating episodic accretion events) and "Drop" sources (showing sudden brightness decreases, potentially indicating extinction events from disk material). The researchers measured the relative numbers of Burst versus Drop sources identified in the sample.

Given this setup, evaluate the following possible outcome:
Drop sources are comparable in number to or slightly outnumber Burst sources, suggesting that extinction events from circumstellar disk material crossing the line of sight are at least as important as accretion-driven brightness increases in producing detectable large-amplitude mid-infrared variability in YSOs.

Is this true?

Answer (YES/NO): NO